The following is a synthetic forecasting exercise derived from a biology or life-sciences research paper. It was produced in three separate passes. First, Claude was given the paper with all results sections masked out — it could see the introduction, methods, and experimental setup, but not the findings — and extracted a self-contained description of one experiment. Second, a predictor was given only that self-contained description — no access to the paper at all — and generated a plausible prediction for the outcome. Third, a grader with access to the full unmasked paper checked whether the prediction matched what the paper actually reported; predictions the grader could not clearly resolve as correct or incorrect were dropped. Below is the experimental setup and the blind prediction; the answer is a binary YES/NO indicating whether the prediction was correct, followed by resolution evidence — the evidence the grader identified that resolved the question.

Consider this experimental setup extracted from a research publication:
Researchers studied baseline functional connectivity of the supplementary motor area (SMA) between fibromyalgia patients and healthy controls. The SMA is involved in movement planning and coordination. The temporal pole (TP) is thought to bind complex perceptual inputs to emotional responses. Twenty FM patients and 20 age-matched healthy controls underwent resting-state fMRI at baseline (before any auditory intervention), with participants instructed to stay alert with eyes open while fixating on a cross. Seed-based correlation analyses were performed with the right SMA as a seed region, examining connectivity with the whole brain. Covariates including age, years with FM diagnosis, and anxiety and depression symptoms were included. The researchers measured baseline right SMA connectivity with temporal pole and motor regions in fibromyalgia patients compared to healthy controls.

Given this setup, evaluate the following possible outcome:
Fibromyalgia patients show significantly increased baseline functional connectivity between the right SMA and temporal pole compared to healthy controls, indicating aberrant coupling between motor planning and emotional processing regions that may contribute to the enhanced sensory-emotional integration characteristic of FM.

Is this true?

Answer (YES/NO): NO